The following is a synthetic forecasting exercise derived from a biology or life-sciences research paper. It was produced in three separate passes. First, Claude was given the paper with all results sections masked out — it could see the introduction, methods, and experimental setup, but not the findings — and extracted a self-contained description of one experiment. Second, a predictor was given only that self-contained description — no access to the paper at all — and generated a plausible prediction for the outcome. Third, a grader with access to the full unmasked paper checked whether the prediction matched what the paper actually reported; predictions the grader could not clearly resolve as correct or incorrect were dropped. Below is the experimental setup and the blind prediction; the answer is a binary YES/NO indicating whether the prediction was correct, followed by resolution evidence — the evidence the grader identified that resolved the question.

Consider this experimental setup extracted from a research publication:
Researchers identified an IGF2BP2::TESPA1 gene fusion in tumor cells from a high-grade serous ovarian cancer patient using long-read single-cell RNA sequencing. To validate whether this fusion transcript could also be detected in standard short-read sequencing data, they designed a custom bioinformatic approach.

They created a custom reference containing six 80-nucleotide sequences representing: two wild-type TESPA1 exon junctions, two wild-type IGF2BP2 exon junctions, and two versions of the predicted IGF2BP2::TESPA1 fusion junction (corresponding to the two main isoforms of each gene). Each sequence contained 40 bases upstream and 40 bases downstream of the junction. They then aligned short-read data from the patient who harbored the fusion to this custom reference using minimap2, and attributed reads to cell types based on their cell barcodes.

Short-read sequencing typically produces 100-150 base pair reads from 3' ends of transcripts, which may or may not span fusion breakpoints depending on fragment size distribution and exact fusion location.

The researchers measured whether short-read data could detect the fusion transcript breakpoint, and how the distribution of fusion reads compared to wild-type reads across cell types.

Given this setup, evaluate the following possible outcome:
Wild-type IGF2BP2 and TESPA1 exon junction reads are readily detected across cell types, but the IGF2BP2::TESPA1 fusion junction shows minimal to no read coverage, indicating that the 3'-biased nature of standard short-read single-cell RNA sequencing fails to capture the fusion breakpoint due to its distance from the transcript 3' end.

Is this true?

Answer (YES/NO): NO